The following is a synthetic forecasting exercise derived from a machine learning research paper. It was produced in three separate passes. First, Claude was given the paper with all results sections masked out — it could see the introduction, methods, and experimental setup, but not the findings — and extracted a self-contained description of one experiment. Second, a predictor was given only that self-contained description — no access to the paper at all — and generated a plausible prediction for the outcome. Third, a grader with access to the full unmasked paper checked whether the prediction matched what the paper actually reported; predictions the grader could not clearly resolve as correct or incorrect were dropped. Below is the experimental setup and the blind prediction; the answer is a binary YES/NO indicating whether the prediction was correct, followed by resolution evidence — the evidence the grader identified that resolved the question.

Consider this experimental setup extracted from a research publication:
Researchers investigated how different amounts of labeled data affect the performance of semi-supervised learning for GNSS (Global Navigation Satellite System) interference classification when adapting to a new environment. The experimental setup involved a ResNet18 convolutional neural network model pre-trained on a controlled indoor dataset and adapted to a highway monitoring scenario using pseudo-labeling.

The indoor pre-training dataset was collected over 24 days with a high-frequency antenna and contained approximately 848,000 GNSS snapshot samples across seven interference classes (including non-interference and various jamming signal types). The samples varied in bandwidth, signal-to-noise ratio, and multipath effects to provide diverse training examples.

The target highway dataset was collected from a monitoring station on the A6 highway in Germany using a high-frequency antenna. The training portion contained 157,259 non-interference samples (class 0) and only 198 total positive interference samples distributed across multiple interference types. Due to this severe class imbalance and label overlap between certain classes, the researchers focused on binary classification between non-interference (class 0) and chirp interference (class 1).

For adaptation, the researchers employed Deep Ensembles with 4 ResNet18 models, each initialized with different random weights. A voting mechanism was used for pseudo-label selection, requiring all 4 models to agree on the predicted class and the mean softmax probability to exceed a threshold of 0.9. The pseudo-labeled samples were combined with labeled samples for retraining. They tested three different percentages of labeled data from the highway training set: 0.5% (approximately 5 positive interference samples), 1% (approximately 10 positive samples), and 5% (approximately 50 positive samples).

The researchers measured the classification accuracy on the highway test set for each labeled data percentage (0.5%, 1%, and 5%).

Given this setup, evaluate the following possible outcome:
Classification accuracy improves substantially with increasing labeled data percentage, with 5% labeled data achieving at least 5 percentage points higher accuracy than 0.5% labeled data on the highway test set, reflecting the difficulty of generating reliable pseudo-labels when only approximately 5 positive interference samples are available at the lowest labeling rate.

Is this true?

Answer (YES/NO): NO